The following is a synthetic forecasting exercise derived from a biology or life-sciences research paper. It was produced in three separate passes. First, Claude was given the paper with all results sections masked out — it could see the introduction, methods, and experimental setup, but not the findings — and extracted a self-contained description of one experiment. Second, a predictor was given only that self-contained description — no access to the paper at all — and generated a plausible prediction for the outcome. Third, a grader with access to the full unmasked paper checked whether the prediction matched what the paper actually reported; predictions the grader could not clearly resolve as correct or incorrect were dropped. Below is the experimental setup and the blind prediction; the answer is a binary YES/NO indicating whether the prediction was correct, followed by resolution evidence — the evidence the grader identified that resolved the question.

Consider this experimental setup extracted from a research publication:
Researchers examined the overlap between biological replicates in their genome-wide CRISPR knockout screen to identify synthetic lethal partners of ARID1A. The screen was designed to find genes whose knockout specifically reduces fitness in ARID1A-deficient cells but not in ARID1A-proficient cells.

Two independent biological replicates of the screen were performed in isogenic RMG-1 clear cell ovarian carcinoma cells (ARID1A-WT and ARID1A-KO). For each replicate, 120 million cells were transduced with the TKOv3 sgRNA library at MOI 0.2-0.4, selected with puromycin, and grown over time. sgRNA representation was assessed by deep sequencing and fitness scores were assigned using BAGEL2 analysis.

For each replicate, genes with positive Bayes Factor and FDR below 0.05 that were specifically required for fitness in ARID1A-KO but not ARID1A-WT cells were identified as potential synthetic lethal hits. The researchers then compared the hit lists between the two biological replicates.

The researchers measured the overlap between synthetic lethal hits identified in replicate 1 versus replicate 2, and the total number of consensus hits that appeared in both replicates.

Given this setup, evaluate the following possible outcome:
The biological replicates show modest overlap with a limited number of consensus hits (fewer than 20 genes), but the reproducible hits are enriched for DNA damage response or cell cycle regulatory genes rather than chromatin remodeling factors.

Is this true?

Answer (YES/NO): NO